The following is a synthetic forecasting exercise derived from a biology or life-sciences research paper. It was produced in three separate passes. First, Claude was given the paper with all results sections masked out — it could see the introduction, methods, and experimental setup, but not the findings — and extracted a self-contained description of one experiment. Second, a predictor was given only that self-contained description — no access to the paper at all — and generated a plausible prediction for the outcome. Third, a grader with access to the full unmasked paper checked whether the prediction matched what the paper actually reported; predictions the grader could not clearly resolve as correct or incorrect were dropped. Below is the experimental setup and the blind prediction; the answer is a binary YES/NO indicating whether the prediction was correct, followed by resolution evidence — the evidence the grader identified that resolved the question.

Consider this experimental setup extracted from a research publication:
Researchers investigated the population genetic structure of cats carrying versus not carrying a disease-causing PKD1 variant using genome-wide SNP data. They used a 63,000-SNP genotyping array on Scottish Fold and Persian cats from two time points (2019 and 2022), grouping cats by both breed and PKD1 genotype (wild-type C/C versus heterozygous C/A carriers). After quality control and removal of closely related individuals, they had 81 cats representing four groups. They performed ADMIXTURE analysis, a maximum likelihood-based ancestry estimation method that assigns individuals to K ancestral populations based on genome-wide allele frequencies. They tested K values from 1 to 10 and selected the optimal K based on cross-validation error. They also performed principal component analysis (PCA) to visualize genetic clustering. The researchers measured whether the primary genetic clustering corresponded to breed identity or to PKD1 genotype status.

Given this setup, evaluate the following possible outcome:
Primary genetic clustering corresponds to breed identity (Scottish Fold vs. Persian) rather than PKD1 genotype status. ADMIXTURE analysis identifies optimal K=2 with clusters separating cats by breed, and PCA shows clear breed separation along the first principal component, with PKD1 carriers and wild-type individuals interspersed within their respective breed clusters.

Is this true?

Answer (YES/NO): NO